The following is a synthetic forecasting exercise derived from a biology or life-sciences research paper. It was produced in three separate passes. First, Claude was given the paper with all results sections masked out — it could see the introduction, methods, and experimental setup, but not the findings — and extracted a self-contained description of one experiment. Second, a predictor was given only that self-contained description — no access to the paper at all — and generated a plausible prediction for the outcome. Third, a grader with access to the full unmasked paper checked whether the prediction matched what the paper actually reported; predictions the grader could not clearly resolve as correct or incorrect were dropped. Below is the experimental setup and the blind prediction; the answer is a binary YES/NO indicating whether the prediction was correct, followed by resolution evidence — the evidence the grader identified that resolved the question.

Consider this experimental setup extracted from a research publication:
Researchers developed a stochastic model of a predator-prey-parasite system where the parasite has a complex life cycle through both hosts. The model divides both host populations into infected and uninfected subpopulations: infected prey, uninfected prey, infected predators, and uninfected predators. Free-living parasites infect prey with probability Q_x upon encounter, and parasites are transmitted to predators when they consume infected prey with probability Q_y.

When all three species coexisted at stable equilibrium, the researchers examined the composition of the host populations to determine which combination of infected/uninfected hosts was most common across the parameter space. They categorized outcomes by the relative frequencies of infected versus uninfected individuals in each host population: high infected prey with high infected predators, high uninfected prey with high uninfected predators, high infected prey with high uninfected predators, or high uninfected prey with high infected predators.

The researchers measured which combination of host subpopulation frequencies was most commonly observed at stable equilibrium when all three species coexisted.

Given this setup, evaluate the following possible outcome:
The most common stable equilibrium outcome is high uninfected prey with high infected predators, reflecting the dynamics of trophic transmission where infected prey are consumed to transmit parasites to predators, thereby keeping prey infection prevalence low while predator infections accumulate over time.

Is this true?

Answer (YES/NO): YES